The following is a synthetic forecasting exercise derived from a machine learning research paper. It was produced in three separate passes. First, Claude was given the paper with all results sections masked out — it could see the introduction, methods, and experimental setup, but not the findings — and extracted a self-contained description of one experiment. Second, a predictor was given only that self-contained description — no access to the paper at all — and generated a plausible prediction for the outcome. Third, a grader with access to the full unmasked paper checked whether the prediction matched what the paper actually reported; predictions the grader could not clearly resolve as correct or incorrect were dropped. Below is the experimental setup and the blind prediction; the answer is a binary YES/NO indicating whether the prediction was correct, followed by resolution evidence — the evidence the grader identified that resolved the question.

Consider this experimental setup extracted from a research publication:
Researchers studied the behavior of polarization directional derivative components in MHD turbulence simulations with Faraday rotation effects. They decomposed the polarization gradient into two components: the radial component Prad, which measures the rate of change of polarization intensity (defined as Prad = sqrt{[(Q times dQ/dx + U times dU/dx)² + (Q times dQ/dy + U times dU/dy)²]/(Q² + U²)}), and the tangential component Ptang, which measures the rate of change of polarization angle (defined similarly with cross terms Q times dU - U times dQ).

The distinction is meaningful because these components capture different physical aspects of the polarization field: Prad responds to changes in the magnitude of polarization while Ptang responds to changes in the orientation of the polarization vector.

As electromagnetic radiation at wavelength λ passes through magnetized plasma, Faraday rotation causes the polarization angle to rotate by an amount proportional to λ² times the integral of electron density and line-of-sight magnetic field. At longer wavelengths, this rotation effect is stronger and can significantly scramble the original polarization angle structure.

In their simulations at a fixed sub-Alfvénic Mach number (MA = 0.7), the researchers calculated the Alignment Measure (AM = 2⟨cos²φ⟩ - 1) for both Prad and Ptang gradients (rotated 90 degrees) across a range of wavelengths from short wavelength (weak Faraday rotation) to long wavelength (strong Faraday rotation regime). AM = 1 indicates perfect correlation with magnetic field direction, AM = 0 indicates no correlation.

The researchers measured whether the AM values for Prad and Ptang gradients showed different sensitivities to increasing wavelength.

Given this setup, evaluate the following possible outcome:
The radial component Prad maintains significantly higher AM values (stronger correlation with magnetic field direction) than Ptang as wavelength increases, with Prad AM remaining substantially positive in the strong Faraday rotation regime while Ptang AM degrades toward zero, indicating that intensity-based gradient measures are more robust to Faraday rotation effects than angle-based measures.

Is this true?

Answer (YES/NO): NO